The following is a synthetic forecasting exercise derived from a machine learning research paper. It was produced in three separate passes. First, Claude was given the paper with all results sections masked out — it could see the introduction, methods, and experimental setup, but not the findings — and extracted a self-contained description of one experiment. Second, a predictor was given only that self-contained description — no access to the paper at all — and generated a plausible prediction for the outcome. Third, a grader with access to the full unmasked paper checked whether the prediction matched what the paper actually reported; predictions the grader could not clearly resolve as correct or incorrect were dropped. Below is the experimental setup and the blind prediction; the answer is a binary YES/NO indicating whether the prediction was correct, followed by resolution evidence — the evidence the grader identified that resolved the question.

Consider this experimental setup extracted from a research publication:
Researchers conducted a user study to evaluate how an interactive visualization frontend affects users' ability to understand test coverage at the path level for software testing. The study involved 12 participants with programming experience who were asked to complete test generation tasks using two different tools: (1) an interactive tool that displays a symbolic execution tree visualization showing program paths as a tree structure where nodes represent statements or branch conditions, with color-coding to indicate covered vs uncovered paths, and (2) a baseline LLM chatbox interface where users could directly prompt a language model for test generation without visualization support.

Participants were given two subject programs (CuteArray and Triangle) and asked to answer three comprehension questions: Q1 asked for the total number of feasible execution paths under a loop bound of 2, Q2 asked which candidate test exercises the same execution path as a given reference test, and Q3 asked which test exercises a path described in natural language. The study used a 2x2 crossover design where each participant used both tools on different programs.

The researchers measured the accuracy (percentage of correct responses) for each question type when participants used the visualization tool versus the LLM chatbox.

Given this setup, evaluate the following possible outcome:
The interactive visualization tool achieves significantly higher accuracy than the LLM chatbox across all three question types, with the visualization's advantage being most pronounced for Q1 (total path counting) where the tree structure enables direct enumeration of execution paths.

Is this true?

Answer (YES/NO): YES